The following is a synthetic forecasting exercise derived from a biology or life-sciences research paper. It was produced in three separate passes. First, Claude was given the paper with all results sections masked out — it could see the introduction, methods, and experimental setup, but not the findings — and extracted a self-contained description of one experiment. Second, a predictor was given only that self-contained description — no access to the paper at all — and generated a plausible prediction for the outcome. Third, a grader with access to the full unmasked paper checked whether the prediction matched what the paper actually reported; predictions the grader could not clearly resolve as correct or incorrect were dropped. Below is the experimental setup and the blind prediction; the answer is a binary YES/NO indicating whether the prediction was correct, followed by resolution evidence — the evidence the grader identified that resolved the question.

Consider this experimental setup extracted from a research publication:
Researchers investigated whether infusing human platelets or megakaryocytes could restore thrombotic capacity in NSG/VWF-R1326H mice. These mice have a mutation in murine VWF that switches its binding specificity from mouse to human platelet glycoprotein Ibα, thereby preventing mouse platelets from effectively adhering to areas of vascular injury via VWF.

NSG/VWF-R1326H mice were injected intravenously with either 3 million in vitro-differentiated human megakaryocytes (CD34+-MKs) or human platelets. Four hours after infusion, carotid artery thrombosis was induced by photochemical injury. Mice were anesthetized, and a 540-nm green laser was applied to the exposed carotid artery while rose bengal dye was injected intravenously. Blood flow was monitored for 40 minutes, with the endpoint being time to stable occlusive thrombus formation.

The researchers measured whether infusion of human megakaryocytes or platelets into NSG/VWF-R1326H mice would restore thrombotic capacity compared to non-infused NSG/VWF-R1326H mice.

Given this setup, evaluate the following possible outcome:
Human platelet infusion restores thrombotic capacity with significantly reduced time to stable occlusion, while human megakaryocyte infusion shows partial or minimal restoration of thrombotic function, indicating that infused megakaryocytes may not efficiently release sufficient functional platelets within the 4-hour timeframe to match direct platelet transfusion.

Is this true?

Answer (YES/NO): NO